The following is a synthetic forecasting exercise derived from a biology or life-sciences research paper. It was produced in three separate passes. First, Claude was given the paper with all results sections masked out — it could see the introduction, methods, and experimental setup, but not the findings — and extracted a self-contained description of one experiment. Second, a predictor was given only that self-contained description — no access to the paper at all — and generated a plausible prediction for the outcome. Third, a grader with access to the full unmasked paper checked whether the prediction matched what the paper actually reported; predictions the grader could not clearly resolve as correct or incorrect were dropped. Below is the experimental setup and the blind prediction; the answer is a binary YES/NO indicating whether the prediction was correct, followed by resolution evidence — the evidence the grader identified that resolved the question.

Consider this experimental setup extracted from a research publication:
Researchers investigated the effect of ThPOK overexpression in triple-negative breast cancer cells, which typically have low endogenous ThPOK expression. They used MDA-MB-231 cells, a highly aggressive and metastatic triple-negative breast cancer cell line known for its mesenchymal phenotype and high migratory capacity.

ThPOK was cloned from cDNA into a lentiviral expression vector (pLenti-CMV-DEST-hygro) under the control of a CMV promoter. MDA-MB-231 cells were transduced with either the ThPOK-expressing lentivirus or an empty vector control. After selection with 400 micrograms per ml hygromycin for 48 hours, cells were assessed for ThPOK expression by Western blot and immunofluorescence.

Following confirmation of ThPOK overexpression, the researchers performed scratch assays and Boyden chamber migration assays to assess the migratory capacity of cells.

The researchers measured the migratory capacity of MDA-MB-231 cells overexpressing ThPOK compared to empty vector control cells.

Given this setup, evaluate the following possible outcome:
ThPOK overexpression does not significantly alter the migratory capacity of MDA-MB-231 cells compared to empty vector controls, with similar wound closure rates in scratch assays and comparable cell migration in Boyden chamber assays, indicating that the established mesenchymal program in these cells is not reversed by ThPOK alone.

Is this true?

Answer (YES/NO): NO